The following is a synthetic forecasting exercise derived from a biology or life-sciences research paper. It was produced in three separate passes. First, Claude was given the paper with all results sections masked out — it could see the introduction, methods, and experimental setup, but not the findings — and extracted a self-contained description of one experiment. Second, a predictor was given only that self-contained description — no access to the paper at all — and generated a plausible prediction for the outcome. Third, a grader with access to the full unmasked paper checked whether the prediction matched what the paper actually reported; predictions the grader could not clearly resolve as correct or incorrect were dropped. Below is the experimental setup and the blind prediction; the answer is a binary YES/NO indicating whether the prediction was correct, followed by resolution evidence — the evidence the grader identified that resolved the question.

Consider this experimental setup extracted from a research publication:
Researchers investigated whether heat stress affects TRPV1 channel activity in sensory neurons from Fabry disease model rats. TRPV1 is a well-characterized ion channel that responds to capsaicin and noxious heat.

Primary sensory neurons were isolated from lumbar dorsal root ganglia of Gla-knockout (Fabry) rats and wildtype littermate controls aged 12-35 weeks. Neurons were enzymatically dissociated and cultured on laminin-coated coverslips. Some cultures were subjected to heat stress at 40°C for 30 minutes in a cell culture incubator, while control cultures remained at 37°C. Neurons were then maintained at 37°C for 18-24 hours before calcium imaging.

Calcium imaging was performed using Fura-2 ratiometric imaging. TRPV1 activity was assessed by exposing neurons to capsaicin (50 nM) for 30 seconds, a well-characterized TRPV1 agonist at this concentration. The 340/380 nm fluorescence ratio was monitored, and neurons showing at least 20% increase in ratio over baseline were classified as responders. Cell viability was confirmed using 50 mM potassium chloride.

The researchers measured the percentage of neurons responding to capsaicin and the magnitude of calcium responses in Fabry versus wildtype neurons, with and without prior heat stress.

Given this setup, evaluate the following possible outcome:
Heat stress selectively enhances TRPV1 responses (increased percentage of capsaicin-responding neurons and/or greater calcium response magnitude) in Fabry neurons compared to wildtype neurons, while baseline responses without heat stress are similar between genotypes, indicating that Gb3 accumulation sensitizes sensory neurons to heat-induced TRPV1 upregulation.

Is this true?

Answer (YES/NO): NO